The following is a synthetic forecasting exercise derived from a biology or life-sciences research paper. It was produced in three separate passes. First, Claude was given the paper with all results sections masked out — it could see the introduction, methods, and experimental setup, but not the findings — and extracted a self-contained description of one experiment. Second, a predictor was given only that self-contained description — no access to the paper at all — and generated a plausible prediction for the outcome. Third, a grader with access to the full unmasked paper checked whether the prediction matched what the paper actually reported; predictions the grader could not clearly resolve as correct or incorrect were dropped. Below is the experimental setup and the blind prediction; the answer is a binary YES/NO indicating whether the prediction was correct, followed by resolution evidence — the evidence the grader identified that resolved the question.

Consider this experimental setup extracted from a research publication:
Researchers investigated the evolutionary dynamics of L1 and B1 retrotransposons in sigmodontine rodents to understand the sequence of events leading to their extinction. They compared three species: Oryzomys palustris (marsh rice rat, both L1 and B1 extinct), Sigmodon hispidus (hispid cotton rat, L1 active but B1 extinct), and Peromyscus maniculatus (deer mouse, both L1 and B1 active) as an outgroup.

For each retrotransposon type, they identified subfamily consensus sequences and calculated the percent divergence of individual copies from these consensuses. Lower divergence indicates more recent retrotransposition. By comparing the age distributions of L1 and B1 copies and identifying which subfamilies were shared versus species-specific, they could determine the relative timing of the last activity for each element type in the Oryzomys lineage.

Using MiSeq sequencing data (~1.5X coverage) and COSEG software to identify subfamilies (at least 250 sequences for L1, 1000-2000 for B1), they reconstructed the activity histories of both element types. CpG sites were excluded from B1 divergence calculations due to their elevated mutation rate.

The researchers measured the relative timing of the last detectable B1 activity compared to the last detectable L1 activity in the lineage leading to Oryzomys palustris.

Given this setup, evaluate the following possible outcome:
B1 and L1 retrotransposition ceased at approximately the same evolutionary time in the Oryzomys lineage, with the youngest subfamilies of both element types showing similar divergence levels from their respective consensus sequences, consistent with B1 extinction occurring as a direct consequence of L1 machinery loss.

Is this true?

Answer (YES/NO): NO